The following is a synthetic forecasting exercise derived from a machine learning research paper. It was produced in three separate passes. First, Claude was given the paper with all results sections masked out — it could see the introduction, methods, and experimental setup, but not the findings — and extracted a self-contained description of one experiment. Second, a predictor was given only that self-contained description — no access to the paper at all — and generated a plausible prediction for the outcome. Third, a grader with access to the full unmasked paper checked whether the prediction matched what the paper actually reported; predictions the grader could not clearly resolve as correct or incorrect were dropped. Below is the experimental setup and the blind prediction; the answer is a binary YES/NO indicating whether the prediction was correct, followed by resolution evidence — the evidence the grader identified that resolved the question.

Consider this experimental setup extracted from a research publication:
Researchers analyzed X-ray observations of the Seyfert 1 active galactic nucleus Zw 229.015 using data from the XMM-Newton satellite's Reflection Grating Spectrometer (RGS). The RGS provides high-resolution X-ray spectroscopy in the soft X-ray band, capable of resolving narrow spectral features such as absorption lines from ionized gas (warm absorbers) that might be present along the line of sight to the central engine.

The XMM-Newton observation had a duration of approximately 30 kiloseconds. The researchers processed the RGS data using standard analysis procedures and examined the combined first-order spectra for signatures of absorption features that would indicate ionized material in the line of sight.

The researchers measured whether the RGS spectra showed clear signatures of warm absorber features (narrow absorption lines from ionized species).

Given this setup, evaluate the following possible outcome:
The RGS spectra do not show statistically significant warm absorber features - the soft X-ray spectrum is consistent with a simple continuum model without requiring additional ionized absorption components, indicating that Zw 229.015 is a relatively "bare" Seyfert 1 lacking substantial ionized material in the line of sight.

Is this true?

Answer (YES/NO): NO